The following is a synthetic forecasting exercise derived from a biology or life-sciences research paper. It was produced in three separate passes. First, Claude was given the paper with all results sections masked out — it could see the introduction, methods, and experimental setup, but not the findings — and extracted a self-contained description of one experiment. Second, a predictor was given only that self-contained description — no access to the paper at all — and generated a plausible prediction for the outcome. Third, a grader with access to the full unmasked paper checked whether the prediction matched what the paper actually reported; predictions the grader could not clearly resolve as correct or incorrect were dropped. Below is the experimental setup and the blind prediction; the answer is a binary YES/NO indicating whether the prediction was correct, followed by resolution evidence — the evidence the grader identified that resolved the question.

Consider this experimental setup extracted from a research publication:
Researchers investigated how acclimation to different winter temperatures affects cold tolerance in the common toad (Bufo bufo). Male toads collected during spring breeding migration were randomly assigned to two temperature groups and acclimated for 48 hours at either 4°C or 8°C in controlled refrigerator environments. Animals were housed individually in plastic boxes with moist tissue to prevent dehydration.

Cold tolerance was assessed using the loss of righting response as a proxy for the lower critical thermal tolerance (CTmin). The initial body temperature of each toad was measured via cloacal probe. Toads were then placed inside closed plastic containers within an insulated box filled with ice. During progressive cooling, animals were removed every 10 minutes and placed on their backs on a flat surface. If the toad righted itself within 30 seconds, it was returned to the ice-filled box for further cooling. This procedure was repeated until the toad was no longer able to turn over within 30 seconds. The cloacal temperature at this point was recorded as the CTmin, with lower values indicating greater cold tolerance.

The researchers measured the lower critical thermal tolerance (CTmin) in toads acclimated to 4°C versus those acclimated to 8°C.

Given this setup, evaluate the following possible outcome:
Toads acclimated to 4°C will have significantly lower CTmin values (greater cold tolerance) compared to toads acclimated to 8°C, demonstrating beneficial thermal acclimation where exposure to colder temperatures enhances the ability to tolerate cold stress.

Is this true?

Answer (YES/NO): YES